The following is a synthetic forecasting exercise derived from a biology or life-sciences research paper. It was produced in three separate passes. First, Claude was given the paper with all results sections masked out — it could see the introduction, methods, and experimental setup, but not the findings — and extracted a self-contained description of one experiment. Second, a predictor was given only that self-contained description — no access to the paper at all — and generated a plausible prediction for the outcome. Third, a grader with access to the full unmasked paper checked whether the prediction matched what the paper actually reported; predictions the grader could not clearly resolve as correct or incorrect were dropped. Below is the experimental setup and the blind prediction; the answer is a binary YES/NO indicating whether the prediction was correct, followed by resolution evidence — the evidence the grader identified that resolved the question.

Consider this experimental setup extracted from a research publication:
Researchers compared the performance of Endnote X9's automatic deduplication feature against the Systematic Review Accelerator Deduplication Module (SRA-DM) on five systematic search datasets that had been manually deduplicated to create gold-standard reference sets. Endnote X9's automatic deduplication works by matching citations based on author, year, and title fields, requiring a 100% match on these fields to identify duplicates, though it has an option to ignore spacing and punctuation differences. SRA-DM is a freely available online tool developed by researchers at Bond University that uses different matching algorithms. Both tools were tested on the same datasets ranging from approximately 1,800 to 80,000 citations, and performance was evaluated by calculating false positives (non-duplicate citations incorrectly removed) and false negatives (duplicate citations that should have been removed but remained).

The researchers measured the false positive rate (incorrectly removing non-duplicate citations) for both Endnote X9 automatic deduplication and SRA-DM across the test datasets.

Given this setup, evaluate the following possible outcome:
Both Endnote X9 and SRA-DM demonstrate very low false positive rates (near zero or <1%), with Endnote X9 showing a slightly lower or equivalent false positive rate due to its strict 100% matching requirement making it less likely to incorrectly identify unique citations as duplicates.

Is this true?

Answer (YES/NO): NO